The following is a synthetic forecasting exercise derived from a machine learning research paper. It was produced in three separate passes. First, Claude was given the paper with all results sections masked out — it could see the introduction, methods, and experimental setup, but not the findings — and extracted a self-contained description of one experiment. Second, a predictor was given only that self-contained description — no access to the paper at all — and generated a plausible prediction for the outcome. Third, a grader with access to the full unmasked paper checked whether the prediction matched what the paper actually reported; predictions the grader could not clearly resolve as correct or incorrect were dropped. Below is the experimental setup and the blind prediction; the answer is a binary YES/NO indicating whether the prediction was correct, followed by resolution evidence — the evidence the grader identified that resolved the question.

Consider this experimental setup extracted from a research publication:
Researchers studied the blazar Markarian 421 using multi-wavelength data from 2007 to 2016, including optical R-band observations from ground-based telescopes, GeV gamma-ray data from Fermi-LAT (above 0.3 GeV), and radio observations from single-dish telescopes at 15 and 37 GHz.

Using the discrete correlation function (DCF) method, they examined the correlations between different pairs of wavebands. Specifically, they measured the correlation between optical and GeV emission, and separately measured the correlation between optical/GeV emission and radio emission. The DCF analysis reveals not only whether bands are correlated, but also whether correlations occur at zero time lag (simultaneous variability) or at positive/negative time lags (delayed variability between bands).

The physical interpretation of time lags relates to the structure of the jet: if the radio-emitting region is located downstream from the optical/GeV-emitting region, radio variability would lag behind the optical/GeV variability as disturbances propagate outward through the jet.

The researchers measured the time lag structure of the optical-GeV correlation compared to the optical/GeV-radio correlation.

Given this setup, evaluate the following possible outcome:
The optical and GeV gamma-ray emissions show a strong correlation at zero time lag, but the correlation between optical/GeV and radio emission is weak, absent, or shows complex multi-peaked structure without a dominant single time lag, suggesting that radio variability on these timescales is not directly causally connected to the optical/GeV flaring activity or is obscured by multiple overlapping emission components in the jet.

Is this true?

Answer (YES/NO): NO